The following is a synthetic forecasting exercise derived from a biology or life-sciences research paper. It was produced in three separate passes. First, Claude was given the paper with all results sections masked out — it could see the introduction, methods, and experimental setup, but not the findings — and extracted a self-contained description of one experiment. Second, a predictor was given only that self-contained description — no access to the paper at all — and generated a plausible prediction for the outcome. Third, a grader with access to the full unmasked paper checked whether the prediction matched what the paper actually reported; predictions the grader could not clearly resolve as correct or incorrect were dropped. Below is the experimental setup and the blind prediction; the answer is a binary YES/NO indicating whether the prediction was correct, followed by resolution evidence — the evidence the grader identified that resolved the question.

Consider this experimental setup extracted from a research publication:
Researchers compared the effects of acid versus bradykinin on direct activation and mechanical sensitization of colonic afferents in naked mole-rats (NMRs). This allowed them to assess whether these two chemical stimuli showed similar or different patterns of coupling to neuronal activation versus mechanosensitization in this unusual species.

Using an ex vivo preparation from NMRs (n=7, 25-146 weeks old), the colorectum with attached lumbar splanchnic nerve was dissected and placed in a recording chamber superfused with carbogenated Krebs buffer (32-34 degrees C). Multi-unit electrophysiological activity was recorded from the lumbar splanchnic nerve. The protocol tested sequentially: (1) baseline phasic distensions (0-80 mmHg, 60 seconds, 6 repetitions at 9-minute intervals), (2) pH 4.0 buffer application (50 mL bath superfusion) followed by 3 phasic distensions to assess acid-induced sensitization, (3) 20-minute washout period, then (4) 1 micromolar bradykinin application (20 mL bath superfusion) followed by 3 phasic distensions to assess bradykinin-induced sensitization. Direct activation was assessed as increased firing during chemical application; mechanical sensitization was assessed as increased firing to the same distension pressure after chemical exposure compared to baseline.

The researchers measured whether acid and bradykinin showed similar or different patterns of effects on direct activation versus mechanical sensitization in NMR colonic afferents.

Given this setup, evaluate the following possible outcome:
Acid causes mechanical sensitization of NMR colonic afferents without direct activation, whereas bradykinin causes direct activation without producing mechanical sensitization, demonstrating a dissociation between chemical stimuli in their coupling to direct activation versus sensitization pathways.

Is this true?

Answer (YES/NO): NO